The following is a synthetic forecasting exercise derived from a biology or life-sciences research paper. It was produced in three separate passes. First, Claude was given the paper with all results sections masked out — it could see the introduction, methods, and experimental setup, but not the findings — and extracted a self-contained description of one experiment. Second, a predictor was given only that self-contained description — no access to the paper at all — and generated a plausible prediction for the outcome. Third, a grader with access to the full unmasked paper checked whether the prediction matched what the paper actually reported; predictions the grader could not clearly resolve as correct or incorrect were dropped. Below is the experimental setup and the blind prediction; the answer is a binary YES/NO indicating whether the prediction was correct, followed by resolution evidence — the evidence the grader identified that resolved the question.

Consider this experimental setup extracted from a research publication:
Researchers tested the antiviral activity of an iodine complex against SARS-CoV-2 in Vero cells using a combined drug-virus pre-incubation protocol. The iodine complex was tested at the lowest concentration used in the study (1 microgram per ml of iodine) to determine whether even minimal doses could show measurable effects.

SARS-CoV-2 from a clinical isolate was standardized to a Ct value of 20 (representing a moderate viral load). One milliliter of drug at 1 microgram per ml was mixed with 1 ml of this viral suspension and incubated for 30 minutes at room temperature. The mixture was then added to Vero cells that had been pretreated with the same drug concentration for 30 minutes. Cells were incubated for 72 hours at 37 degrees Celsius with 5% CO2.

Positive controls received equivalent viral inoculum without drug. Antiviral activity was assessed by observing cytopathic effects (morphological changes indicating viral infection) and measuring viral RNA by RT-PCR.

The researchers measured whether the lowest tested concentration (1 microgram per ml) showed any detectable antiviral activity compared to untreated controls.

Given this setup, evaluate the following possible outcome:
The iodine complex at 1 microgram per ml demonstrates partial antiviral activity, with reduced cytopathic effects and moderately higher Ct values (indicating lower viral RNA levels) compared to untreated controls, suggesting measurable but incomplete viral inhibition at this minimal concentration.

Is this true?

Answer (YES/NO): YES